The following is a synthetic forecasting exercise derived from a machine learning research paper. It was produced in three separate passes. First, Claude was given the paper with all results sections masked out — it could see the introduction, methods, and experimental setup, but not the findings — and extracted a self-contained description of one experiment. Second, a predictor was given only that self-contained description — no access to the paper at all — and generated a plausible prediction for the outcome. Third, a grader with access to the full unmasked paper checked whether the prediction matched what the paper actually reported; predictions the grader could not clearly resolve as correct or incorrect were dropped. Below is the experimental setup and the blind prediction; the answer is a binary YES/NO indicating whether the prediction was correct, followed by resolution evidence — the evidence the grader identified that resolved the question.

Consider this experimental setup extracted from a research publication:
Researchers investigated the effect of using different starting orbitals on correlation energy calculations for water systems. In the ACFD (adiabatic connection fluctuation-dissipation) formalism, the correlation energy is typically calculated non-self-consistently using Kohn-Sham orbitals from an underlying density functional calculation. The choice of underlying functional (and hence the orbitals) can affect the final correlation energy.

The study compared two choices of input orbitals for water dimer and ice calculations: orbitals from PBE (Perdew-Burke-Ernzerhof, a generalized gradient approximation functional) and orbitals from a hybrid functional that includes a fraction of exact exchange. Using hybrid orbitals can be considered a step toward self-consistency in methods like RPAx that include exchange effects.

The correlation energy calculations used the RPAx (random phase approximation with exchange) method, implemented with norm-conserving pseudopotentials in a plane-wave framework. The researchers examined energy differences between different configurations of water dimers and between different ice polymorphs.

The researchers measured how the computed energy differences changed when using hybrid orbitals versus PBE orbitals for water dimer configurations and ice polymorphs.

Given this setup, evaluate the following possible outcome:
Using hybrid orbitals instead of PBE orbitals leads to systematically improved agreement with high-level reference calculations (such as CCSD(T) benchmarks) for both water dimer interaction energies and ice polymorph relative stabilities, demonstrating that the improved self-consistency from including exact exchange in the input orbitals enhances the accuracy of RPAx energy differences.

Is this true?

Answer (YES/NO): NO